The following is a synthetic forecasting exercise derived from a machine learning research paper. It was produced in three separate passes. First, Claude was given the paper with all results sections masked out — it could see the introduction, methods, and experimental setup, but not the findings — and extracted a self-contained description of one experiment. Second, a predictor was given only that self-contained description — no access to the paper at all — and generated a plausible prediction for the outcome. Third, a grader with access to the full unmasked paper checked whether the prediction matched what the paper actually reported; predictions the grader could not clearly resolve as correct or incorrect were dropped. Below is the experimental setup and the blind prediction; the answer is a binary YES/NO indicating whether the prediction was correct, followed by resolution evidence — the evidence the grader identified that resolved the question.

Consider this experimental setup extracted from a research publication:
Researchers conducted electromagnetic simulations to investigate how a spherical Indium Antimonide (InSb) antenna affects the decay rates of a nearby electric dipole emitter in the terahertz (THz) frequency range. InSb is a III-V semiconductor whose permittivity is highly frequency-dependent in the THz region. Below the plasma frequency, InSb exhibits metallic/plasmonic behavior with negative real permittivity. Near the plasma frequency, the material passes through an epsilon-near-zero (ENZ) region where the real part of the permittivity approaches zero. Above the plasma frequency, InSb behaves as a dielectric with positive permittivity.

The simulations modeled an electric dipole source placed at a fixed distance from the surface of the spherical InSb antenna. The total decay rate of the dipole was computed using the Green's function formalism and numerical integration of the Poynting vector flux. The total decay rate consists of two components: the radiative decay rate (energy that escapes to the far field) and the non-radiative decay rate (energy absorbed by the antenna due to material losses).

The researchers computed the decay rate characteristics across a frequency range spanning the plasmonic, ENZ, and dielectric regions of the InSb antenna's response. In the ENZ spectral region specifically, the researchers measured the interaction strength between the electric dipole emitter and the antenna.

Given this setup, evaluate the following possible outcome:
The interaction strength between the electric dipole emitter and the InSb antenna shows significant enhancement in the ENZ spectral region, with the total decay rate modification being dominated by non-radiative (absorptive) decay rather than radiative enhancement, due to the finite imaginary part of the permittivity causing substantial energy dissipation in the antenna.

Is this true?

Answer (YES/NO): NO